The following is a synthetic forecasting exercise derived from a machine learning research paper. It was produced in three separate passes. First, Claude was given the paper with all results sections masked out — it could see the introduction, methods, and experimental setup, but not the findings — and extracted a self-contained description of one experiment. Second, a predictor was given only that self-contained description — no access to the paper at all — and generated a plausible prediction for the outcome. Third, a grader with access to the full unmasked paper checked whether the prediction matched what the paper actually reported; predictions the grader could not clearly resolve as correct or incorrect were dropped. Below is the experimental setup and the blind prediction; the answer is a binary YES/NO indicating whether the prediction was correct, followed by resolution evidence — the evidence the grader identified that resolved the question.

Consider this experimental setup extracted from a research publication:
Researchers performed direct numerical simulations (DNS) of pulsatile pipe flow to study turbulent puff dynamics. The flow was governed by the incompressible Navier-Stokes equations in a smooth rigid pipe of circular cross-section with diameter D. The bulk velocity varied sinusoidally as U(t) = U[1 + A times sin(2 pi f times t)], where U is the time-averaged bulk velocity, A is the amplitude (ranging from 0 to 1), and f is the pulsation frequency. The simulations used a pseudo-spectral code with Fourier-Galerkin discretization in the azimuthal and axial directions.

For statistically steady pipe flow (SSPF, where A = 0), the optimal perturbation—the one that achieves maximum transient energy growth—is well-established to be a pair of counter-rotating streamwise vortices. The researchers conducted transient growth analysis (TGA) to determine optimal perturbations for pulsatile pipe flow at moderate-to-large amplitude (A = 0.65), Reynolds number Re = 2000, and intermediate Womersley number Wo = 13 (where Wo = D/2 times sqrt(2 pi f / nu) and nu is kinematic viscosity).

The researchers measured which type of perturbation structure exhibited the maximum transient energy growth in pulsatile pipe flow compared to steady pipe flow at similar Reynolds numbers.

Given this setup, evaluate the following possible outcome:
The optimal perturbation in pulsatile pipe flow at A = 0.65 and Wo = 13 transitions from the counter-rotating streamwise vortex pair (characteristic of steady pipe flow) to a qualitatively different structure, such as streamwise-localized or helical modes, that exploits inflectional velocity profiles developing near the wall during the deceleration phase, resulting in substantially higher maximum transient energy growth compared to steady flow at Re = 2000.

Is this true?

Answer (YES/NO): YES